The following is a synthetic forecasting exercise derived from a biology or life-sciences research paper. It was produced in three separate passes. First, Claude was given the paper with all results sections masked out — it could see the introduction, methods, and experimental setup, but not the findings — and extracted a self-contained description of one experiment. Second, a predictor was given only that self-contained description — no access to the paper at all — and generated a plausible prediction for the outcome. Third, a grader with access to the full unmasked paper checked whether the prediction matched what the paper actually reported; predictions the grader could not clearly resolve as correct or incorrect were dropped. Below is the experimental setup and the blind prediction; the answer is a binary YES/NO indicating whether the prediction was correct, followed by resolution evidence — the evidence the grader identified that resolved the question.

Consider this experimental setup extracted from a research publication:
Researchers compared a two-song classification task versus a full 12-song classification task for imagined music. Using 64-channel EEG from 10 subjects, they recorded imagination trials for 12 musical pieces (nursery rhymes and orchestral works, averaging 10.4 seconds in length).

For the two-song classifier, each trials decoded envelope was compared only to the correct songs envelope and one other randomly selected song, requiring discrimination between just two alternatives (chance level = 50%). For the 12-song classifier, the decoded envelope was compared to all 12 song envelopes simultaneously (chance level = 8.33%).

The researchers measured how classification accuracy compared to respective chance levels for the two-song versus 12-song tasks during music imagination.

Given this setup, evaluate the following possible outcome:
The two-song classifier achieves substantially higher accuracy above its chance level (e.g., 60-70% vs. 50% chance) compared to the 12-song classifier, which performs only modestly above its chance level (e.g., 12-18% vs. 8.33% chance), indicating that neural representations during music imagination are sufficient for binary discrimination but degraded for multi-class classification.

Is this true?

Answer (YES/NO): NO